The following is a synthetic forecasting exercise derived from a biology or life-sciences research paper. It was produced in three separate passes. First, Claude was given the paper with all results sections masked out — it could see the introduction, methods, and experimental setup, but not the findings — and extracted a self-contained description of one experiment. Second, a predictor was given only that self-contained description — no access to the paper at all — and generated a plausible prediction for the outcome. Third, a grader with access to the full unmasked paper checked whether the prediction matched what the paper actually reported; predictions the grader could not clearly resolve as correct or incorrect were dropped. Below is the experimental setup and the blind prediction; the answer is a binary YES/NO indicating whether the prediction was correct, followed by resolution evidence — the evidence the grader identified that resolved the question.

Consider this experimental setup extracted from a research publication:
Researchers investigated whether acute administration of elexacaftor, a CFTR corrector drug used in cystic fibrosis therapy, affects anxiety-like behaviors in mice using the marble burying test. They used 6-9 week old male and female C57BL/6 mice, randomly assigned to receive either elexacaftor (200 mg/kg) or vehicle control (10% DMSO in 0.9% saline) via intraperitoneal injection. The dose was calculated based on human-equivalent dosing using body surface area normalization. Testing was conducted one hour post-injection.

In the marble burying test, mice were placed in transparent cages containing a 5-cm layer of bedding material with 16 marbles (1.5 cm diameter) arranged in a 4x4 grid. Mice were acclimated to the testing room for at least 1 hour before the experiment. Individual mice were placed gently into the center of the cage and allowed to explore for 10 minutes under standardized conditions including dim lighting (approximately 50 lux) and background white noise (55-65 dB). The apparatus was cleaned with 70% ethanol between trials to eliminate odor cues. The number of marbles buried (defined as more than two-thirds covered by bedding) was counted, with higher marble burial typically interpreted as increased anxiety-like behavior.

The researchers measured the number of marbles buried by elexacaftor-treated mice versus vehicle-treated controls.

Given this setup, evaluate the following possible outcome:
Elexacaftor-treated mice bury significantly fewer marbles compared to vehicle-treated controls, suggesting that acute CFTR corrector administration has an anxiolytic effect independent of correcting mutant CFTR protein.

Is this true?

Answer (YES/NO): NO